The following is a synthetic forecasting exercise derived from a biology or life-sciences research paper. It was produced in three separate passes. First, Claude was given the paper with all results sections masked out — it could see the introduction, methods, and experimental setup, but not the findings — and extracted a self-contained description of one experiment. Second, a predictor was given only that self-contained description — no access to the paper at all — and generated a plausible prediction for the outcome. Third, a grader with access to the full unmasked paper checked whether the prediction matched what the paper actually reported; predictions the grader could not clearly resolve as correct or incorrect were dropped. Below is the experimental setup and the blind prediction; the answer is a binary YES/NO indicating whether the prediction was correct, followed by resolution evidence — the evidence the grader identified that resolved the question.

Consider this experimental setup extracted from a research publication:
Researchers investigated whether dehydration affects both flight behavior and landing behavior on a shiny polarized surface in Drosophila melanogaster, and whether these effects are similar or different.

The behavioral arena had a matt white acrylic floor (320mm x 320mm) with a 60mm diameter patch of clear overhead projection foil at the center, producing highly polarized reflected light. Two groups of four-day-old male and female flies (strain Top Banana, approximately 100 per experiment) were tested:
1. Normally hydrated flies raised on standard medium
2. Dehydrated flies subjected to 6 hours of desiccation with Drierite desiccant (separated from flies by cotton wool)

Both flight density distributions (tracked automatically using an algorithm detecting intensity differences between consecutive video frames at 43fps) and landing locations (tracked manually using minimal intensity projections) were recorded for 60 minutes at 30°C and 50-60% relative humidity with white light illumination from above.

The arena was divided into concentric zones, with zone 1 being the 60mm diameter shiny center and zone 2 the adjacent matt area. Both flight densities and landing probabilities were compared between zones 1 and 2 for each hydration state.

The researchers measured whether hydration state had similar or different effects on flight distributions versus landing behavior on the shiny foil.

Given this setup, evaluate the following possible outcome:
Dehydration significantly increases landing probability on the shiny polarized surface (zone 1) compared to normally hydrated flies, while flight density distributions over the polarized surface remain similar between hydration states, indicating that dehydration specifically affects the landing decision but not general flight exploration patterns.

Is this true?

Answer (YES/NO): NO